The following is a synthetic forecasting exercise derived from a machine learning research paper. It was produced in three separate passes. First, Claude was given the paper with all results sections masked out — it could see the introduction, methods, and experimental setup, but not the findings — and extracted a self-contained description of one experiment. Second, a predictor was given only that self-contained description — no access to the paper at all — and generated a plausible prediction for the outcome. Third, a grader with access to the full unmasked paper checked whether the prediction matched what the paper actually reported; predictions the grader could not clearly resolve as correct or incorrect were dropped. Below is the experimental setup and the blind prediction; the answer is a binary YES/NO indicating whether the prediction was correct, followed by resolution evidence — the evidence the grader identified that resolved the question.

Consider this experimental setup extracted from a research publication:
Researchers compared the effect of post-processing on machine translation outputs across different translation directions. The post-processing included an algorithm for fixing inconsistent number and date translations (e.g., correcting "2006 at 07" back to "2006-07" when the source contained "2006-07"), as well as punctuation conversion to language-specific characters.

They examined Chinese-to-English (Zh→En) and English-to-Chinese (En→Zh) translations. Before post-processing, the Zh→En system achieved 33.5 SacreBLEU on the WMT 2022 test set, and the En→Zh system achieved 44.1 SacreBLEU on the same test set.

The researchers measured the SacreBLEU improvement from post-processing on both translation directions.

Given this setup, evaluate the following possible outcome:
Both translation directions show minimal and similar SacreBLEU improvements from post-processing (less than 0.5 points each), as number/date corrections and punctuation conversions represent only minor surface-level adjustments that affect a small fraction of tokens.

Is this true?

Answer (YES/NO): NO